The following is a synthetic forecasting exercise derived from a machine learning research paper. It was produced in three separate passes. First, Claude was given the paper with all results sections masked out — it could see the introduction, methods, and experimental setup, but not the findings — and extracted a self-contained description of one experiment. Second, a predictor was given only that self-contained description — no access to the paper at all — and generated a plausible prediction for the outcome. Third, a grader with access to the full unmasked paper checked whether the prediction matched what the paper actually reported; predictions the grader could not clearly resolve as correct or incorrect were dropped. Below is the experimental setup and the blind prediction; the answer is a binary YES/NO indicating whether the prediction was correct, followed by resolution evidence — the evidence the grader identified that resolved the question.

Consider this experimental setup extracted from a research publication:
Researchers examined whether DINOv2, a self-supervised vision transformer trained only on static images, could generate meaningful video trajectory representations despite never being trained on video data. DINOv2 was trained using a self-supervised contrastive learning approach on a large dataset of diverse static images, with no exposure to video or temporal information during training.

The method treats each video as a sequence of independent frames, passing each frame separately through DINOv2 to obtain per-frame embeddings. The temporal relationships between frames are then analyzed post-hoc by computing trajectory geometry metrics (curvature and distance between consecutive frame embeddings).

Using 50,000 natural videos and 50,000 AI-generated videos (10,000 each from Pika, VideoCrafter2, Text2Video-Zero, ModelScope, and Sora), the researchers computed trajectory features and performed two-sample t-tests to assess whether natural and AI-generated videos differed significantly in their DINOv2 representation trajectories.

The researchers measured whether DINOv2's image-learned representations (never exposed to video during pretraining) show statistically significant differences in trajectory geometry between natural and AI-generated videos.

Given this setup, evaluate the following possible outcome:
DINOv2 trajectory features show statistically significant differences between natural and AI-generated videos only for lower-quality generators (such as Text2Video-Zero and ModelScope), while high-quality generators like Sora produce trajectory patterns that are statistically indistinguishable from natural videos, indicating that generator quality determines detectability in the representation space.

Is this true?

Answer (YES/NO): NO